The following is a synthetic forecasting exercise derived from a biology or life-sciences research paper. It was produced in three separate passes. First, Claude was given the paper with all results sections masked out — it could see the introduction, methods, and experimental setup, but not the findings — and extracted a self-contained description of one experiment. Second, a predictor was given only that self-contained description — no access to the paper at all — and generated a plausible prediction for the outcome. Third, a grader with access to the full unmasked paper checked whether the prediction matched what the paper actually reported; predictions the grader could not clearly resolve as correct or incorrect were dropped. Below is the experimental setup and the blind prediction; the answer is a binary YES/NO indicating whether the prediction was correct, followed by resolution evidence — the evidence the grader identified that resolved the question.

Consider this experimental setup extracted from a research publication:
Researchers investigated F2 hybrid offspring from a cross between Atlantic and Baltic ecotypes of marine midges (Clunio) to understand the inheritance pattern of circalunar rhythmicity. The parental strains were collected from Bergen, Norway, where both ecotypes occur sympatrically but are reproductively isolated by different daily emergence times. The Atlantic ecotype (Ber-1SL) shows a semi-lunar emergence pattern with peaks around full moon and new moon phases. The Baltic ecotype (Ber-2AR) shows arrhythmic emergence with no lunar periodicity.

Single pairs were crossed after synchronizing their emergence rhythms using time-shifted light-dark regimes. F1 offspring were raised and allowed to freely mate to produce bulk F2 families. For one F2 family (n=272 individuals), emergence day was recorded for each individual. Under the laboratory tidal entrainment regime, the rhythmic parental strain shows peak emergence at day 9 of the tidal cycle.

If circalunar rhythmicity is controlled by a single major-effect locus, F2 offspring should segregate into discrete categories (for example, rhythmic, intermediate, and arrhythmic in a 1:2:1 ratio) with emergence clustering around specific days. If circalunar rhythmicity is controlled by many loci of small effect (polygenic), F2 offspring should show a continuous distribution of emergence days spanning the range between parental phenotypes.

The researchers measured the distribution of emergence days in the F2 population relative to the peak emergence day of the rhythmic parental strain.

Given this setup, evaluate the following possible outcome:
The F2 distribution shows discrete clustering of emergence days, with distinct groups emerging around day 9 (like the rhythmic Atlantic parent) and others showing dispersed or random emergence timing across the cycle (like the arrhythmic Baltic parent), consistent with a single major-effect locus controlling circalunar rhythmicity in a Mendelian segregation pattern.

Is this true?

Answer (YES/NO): NO